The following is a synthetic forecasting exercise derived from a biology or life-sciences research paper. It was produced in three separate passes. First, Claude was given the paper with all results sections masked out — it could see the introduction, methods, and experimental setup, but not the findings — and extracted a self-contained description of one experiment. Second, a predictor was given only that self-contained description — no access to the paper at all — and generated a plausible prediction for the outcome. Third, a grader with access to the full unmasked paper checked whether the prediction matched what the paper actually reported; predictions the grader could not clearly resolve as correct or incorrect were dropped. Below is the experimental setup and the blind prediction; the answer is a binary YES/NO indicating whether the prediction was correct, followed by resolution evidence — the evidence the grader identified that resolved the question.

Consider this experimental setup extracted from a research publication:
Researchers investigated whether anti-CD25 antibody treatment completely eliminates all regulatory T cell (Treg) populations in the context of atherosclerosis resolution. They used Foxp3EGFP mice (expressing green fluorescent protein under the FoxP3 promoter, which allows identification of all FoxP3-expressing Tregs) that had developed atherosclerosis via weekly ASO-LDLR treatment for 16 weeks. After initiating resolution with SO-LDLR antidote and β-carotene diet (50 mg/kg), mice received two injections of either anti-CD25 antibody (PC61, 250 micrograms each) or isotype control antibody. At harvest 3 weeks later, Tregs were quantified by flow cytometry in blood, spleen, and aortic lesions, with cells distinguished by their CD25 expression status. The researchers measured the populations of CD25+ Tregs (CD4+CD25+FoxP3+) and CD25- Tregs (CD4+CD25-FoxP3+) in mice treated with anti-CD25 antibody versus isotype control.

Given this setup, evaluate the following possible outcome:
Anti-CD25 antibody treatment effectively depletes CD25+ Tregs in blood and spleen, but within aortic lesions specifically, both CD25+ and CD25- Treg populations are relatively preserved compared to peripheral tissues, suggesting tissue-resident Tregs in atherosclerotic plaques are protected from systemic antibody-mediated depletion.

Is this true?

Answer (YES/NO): NO